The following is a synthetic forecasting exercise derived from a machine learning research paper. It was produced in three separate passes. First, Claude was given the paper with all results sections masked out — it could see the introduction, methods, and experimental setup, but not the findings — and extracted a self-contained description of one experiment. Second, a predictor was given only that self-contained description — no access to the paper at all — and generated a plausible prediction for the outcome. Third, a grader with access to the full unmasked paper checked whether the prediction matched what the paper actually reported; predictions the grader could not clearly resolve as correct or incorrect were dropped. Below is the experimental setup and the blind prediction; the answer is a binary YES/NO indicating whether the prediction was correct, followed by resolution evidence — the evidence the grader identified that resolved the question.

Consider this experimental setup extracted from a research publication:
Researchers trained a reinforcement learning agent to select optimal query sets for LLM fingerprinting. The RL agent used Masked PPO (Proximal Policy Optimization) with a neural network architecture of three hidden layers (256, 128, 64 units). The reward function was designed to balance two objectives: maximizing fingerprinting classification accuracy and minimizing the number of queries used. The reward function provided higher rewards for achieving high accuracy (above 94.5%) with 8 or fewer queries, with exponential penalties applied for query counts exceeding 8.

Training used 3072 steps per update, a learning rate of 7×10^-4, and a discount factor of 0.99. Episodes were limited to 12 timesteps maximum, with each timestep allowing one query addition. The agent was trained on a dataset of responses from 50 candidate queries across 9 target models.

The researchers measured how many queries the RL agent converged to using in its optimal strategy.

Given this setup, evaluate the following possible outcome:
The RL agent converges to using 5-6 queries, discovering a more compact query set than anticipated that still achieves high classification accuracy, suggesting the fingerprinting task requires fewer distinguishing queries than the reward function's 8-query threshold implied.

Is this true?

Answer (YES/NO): NO